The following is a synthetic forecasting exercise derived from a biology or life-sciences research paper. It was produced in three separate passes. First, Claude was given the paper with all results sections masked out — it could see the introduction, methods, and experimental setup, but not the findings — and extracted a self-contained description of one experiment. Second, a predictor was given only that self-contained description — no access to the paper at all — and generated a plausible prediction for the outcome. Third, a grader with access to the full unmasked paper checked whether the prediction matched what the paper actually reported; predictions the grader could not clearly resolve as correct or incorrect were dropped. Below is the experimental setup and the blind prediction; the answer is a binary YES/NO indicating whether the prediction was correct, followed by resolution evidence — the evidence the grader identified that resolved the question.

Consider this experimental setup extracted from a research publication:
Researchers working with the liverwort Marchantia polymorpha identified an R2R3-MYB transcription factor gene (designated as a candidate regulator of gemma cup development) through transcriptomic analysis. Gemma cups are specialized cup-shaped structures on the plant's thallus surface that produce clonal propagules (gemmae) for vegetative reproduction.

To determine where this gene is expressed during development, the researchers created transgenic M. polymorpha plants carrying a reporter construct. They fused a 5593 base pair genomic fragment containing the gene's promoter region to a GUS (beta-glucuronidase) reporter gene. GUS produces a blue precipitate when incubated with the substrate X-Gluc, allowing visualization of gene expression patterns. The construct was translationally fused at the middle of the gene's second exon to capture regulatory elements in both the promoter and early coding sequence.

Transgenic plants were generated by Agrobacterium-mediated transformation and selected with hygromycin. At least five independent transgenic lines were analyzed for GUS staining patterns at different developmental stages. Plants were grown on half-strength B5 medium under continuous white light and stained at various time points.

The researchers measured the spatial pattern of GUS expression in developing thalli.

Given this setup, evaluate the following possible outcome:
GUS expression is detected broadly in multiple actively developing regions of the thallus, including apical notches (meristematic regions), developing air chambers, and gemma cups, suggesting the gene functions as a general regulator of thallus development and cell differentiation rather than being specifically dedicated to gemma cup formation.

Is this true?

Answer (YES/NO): NO